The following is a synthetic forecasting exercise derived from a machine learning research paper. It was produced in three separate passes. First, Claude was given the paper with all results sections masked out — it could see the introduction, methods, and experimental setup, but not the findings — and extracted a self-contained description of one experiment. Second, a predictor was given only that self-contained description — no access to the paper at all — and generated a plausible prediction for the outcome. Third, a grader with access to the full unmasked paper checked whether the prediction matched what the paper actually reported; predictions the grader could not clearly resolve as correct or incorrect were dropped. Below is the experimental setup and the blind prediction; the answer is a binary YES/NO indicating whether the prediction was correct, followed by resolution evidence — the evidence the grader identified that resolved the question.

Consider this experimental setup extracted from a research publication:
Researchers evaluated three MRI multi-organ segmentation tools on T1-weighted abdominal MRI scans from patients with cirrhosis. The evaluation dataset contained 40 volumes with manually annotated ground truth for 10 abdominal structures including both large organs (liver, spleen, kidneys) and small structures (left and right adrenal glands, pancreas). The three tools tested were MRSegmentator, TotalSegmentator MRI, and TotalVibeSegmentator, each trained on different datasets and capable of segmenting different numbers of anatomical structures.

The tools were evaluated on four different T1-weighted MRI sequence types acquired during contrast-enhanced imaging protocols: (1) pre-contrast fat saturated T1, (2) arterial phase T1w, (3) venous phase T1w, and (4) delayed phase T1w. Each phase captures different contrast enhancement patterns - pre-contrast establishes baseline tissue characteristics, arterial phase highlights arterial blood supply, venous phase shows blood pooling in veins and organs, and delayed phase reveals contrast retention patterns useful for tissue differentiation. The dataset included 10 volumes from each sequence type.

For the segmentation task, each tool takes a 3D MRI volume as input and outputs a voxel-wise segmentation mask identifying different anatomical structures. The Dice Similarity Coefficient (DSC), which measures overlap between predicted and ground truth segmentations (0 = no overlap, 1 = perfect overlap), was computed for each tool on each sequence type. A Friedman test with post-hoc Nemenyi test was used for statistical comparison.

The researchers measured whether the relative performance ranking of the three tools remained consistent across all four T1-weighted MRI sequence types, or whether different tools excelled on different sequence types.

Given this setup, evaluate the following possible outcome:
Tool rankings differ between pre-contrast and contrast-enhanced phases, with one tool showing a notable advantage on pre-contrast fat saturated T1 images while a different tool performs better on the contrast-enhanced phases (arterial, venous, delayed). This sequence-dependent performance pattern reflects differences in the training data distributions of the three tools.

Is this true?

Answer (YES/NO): NO